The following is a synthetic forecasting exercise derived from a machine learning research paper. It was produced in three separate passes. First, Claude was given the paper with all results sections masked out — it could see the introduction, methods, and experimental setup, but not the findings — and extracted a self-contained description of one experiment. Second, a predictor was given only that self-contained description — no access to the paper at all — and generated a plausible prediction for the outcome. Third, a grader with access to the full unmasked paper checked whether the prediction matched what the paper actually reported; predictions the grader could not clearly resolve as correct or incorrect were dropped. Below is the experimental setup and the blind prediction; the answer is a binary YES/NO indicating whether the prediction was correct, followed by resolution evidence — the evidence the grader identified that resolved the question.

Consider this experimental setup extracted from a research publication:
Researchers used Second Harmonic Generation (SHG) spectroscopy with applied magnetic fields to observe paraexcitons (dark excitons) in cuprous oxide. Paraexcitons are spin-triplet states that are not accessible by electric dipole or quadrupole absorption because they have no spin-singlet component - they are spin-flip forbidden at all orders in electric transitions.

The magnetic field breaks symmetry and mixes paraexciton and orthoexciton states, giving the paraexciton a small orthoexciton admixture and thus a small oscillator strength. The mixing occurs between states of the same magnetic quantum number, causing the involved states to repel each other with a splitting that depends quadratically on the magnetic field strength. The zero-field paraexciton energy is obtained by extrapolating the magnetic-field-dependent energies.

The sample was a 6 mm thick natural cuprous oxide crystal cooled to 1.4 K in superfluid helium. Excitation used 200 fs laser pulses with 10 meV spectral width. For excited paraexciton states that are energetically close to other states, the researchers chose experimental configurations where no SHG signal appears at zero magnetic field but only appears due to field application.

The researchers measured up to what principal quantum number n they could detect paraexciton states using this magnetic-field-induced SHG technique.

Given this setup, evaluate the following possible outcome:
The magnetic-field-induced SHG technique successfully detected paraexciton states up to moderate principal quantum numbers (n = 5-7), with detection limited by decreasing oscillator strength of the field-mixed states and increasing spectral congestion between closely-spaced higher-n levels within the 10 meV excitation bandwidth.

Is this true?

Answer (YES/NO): YES